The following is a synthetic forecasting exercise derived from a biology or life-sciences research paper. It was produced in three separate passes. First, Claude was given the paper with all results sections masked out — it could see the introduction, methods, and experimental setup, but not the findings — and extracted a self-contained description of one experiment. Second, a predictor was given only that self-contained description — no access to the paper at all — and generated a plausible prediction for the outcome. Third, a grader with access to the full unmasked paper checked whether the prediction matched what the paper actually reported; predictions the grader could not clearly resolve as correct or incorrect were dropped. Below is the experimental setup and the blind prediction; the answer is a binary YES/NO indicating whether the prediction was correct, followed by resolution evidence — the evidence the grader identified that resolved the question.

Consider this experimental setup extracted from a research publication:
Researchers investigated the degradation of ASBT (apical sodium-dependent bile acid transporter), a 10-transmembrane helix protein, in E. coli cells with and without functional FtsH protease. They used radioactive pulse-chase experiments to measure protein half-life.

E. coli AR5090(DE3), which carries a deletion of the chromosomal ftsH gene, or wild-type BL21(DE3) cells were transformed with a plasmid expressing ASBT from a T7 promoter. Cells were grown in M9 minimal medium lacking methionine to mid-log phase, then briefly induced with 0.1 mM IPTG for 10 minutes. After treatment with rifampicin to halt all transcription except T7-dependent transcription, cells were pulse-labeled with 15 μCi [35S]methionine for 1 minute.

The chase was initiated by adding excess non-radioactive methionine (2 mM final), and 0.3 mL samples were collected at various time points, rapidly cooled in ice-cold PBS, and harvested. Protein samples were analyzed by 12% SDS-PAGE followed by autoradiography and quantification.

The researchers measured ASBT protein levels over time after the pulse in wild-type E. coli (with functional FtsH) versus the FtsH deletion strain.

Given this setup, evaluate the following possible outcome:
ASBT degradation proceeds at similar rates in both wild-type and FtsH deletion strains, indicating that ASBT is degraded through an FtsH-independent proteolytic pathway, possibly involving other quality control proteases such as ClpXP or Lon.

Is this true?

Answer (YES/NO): NO